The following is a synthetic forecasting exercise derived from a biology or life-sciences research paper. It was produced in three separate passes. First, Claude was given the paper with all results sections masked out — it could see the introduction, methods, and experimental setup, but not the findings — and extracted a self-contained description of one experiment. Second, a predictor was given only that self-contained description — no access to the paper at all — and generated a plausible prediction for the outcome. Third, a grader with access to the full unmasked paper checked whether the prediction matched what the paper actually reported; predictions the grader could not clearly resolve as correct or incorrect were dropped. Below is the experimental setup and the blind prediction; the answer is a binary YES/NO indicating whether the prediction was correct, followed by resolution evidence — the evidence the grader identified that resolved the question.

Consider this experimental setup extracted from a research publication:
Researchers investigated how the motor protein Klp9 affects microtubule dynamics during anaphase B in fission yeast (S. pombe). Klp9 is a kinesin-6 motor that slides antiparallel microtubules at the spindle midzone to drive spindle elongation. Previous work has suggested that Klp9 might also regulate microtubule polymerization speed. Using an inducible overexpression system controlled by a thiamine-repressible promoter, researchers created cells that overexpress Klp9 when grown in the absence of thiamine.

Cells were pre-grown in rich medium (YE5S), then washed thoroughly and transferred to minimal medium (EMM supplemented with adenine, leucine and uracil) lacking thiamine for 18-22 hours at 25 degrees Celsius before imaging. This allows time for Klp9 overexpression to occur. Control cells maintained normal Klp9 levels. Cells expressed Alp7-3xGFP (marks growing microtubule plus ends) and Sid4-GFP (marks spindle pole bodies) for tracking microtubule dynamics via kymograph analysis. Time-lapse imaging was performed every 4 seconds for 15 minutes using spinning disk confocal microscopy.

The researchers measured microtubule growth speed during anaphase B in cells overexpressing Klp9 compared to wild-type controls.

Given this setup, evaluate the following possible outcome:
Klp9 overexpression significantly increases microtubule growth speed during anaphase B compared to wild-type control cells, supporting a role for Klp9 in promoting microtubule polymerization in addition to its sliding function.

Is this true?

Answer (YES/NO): NO